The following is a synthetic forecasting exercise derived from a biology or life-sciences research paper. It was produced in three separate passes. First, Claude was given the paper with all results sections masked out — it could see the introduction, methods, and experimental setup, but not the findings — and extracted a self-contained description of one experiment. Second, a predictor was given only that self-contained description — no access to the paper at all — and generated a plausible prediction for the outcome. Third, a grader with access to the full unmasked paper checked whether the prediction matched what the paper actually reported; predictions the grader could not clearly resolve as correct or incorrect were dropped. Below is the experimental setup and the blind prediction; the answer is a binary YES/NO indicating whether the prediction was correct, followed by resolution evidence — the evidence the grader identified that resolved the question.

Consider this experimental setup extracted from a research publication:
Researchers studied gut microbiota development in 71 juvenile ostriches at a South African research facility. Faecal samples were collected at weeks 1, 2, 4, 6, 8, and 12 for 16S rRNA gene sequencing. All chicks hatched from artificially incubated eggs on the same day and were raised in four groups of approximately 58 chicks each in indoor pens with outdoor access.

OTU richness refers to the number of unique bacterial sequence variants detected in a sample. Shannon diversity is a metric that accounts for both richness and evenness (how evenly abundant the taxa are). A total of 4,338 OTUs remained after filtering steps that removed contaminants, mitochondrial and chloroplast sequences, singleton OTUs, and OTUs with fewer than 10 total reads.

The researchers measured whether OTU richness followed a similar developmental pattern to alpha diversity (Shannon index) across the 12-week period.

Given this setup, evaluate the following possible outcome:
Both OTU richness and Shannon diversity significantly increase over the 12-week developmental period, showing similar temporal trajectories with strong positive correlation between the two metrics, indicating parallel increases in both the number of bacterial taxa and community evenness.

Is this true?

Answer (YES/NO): YES